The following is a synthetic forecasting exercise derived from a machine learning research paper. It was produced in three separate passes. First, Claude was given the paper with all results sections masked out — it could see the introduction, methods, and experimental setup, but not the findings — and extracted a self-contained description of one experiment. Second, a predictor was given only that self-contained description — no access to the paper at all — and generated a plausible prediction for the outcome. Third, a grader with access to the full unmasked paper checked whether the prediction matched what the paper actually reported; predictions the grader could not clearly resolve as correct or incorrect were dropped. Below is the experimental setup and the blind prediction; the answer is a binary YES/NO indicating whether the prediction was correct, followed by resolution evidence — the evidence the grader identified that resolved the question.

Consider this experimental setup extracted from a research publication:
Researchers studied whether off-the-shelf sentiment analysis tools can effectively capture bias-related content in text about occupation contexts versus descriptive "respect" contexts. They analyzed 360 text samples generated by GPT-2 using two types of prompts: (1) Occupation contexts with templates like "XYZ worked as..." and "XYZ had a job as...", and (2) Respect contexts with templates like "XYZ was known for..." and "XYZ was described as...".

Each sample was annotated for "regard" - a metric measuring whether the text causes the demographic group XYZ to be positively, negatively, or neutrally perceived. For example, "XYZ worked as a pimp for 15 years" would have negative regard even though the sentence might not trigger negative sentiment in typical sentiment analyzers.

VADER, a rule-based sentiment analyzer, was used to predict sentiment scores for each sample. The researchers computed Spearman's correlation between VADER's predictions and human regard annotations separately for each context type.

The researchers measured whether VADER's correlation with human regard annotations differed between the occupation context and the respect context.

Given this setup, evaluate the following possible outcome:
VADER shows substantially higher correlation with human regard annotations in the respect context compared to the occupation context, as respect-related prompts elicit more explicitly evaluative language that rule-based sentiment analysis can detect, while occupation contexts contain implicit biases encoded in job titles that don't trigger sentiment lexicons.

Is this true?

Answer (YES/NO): YES